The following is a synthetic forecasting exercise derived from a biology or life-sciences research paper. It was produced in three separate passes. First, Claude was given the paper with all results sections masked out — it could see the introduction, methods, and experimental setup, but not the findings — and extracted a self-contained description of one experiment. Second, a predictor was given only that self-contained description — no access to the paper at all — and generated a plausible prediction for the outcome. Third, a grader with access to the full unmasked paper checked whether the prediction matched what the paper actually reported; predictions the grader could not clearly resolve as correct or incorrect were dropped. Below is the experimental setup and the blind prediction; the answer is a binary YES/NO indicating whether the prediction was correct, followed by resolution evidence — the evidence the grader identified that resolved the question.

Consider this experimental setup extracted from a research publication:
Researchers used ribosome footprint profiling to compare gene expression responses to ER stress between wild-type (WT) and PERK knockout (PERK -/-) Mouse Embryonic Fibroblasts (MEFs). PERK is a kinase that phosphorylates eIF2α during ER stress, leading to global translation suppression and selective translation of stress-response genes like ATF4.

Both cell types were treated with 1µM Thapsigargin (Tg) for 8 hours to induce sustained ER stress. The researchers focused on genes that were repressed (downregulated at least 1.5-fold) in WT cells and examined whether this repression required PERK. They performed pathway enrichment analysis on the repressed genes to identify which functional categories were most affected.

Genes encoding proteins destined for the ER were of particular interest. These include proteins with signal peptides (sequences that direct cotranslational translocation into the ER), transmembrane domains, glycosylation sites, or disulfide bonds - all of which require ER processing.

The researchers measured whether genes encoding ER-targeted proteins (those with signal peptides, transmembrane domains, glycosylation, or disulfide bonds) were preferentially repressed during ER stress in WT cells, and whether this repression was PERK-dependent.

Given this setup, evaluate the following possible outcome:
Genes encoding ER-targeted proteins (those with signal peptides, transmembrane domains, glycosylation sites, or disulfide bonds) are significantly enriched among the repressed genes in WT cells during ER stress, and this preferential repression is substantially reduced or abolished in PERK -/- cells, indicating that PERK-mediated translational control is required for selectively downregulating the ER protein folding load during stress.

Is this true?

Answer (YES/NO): YES